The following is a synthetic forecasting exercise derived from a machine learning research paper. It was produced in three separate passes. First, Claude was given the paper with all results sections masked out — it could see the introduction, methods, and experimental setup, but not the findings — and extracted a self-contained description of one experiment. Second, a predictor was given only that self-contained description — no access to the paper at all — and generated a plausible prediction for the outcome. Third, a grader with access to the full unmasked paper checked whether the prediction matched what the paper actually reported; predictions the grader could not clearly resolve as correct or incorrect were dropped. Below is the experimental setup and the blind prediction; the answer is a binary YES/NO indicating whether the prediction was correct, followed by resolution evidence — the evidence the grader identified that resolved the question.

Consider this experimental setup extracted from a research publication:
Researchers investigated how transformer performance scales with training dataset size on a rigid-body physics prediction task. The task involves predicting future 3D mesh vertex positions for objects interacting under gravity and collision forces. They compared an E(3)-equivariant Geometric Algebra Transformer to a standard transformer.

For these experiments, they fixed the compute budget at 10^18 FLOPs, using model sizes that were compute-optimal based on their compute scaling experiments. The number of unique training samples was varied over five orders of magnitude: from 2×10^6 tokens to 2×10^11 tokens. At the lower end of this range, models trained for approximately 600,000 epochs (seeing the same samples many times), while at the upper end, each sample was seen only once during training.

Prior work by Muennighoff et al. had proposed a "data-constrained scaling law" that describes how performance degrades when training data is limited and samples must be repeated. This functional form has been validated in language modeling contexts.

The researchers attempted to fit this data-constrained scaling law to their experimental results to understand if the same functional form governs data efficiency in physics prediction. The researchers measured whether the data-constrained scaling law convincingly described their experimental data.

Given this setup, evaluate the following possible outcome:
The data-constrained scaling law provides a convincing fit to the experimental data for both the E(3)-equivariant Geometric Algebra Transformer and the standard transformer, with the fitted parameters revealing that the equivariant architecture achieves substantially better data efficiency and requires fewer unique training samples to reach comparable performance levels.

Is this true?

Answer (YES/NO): NO